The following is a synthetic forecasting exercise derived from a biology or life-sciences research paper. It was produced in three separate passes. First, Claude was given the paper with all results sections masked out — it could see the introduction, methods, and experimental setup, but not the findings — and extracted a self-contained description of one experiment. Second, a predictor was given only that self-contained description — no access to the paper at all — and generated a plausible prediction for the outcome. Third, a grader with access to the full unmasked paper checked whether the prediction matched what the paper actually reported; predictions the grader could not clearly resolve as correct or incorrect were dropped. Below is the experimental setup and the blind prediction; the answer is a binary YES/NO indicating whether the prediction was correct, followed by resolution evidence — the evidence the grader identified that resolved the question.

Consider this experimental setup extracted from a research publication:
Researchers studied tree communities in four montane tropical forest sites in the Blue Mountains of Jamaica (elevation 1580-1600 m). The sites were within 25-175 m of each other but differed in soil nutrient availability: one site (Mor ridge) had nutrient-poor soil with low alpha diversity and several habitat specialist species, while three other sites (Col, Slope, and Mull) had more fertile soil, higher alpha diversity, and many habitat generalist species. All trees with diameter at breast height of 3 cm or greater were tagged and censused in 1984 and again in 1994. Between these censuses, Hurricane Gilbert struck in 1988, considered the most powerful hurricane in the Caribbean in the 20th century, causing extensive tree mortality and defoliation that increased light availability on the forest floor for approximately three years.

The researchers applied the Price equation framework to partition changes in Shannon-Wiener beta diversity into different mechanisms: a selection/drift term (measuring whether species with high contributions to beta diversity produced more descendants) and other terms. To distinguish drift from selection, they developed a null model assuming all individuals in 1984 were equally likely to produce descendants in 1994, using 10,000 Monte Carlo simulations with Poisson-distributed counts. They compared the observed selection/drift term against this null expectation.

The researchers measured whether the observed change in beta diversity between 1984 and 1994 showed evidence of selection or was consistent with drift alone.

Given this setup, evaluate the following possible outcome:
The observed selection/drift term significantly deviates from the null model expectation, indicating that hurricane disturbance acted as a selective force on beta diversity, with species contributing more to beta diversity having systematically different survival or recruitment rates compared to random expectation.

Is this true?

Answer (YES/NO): NO